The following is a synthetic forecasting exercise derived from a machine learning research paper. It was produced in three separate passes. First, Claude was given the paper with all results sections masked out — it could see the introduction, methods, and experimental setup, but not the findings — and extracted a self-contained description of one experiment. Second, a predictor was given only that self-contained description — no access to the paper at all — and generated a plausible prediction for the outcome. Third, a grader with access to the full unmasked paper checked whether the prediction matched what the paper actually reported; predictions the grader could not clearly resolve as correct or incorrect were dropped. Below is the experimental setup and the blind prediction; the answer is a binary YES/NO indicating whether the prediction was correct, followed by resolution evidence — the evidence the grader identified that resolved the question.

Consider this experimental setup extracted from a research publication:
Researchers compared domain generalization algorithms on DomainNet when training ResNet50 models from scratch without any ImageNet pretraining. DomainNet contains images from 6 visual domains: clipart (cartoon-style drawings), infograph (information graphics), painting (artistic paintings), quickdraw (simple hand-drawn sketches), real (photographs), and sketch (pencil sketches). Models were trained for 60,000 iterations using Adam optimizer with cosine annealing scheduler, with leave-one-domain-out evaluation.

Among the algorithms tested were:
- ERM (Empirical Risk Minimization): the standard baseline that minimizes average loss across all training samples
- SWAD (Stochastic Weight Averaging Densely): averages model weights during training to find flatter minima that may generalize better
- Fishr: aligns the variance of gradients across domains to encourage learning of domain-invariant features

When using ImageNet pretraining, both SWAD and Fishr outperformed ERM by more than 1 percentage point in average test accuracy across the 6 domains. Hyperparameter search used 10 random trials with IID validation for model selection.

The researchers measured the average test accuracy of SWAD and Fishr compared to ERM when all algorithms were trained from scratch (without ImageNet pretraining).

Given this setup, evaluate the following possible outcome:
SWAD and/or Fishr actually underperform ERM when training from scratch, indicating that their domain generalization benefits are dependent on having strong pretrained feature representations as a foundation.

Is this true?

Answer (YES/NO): NO